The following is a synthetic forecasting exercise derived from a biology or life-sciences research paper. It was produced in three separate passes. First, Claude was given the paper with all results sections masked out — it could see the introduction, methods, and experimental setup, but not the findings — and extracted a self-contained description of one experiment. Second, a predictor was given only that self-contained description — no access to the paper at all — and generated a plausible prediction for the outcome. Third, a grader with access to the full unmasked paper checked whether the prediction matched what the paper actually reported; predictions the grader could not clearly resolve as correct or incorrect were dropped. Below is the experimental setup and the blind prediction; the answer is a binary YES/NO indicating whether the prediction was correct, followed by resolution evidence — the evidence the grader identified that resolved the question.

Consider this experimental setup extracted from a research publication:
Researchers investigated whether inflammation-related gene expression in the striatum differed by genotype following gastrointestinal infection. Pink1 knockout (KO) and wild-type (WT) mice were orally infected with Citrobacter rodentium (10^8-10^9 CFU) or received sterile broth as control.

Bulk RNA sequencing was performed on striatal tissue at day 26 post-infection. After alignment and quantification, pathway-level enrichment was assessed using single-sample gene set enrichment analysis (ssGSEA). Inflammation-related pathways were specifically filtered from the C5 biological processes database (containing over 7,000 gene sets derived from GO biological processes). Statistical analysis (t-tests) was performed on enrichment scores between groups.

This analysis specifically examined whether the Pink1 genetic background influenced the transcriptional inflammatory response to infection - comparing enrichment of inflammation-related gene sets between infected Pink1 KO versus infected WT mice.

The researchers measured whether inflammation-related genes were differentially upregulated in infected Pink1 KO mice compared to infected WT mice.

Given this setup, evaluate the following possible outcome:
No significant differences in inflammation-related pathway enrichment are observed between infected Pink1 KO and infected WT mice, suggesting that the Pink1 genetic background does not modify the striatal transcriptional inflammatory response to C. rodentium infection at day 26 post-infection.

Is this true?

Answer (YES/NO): NO